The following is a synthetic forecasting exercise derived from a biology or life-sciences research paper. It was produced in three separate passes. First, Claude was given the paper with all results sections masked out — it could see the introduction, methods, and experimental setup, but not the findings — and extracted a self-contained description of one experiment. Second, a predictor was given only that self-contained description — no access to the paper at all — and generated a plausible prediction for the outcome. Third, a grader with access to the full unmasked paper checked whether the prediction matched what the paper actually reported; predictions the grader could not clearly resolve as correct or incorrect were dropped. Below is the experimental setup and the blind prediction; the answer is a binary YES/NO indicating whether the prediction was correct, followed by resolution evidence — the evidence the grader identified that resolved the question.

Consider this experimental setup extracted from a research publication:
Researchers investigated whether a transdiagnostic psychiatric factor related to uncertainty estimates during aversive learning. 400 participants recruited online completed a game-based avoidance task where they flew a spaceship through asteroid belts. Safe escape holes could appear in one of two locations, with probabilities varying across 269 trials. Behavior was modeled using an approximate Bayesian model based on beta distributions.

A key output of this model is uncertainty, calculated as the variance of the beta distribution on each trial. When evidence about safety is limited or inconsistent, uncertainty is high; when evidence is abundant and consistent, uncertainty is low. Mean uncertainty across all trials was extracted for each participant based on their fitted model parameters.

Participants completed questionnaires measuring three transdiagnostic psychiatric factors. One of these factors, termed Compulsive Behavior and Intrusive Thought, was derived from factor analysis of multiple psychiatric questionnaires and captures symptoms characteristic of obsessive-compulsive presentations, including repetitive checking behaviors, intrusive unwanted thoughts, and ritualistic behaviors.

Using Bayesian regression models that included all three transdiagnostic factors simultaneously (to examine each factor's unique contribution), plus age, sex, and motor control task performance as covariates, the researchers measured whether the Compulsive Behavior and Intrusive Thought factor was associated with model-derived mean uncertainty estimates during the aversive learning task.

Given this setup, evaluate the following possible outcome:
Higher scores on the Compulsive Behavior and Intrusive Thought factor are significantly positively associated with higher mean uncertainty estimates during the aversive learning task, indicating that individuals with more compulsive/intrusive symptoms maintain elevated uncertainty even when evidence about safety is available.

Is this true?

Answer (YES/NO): NO